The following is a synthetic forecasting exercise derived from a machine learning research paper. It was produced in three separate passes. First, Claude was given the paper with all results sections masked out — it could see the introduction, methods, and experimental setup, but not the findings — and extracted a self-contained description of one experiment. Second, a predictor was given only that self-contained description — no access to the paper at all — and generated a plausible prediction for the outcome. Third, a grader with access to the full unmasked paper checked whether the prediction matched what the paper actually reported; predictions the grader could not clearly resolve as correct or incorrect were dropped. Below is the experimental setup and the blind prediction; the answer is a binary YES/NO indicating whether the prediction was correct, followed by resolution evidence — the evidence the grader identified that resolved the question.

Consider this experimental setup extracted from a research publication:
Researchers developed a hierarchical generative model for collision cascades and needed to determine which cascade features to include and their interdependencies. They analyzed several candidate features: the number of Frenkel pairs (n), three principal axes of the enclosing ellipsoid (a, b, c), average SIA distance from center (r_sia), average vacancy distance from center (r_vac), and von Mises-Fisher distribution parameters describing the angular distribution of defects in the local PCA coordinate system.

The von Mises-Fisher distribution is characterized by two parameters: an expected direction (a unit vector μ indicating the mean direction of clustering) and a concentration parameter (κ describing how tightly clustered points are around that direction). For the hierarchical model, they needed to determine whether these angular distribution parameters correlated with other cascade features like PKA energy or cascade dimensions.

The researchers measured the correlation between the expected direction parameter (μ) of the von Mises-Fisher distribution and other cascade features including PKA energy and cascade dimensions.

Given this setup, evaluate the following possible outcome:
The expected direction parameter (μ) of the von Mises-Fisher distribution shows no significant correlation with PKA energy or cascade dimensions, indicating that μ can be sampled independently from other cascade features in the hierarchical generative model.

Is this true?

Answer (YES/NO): YES